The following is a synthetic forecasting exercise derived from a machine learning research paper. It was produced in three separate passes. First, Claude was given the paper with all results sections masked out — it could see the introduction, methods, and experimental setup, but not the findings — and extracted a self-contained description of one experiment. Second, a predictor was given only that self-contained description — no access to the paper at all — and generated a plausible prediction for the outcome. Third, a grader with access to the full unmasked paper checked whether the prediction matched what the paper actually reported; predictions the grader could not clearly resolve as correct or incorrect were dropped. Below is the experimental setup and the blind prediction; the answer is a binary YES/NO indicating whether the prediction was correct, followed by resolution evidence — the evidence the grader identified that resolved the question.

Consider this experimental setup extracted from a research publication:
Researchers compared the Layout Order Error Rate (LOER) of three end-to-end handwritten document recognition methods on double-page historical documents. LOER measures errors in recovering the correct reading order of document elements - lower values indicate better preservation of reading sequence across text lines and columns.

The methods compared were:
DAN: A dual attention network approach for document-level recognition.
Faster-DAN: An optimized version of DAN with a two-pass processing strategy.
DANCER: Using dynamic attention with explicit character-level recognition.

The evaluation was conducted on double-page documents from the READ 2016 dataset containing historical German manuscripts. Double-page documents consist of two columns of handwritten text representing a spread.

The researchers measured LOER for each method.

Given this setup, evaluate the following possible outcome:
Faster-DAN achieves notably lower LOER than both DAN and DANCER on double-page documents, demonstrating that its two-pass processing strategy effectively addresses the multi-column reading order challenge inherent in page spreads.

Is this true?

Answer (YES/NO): YES